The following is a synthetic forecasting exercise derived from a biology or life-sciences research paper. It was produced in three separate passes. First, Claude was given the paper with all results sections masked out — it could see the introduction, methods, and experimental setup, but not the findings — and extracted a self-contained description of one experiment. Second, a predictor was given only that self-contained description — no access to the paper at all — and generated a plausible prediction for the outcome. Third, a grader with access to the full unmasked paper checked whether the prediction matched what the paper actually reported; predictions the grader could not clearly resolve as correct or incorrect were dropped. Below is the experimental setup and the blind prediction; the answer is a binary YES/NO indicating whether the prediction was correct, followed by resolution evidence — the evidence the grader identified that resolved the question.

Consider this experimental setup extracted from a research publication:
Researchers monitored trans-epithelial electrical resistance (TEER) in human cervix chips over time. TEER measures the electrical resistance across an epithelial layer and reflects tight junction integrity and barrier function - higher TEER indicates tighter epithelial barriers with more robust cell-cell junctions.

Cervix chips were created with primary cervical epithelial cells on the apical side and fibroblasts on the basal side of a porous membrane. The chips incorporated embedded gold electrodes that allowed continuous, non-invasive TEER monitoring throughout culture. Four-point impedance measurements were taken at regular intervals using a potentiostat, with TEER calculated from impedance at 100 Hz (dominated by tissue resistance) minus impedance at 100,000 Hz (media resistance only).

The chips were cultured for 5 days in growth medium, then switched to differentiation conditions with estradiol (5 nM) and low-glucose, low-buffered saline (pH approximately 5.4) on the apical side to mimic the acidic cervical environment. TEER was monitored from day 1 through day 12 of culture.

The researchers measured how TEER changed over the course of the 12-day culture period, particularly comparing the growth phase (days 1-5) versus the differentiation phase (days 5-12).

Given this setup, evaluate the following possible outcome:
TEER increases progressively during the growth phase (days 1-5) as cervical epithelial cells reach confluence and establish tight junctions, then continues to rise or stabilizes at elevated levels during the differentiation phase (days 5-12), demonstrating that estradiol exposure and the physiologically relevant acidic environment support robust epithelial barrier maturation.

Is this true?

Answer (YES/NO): NO